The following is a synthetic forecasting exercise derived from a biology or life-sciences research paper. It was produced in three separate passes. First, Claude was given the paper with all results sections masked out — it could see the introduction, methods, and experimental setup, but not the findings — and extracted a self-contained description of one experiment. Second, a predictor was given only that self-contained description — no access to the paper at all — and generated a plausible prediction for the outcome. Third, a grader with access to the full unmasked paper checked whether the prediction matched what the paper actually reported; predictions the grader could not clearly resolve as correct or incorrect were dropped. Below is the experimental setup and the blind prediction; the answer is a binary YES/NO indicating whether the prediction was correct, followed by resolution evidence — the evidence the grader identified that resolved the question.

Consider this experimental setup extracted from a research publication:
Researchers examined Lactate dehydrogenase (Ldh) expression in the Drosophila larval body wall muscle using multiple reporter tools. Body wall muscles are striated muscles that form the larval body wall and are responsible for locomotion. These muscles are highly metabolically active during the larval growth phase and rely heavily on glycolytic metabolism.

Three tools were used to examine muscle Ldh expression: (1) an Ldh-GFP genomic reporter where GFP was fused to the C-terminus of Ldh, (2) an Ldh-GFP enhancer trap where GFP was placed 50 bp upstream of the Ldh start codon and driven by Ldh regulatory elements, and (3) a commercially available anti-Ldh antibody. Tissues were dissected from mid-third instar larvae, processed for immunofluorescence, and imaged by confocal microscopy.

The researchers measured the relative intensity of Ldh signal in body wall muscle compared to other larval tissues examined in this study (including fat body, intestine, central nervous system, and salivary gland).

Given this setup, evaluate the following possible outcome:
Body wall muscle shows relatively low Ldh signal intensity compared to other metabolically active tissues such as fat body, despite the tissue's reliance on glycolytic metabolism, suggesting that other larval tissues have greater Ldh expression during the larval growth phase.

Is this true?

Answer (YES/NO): NO